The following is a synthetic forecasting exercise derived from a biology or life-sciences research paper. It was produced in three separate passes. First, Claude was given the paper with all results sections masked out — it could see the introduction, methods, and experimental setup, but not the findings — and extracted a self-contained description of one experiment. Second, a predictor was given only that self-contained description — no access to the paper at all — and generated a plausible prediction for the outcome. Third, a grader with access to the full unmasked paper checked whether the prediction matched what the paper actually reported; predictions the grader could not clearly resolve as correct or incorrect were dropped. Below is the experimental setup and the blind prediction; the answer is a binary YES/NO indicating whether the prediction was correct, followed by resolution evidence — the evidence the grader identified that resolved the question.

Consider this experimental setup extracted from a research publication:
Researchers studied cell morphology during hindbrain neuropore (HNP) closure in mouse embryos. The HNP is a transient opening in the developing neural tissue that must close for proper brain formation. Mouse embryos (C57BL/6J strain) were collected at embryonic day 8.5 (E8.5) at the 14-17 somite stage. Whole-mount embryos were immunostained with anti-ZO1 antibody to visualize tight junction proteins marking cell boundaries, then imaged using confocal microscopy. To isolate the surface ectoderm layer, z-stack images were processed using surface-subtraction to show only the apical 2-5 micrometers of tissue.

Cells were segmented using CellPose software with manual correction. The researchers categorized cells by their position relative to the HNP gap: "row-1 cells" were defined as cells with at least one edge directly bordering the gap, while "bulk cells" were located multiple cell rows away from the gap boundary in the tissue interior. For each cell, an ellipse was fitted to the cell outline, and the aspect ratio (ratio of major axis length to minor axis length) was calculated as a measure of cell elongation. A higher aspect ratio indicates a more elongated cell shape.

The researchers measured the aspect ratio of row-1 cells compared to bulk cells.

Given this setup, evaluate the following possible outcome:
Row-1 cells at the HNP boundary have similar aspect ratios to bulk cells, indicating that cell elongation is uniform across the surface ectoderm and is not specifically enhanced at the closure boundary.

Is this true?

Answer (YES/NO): NO